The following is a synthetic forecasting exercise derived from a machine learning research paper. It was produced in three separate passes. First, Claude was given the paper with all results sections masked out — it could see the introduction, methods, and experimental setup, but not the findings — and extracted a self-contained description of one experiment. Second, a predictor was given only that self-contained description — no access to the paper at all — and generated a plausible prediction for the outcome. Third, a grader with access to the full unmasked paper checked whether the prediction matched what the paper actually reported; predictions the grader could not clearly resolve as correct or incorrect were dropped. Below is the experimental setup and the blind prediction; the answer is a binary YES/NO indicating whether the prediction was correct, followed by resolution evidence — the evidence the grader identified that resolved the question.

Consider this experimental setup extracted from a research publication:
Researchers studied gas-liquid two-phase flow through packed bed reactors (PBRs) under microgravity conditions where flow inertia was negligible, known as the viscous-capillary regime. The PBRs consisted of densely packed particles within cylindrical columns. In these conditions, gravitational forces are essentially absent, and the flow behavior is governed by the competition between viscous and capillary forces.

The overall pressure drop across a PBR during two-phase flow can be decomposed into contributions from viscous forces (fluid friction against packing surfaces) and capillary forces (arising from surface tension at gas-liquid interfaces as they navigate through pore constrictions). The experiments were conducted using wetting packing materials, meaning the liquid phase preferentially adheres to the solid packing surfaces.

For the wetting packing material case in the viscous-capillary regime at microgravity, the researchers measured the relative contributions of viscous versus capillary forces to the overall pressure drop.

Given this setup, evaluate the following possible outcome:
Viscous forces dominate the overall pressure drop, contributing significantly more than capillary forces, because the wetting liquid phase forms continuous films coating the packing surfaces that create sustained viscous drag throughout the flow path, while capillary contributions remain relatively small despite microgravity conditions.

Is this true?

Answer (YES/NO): NO